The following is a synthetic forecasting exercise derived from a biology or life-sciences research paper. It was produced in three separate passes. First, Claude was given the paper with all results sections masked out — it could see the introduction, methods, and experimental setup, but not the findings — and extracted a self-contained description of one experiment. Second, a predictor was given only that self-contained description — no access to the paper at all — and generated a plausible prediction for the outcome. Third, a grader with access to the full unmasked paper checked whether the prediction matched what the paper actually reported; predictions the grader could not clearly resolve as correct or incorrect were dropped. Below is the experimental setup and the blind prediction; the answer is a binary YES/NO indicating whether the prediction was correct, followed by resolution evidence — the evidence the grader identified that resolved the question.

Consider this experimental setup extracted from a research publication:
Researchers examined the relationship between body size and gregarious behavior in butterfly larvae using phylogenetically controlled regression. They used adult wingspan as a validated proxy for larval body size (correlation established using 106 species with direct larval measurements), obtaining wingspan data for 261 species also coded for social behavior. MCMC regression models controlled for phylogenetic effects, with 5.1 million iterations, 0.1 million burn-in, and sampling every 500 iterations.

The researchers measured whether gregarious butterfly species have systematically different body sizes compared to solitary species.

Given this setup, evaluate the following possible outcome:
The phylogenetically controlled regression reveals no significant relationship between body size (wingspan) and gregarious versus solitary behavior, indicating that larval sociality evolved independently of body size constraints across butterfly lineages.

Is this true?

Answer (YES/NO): YES